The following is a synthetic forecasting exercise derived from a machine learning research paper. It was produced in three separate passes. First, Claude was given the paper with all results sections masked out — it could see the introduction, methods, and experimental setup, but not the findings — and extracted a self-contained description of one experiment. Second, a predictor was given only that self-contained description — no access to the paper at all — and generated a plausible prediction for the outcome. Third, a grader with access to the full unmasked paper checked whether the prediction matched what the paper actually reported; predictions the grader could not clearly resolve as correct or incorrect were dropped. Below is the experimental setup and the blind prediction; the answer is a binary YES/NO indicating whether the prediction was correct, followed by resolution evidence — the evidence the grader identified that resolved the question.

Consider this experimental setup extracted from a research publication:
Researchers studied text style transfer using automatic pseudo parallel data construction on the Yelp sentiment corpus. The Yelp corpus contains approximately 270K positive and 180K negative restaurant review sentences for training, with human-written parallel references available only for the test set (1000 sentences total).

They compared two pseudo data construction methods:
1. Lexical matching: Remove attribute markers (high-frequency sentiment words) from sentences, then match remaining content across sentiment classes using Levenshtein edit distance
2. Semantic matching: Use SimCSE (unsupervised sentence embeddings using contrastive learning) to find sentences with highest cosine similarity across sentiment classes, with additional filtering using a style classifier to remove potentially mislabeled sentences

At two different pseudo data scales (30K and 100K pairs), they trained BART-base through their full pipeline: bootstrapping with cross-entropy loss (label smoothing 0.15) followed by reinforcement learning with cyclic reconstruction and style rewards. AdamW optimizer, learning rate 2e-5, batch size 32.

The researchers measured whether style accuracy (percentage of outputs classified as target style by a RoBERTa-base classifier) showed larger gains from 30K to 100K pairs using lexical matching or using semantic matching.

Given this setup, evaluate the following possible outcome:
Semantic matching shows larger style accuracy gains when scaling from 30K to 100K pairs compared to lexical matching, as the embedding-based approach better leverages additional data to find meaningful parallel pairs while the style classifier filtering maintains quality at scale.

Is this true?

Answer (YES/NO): NO